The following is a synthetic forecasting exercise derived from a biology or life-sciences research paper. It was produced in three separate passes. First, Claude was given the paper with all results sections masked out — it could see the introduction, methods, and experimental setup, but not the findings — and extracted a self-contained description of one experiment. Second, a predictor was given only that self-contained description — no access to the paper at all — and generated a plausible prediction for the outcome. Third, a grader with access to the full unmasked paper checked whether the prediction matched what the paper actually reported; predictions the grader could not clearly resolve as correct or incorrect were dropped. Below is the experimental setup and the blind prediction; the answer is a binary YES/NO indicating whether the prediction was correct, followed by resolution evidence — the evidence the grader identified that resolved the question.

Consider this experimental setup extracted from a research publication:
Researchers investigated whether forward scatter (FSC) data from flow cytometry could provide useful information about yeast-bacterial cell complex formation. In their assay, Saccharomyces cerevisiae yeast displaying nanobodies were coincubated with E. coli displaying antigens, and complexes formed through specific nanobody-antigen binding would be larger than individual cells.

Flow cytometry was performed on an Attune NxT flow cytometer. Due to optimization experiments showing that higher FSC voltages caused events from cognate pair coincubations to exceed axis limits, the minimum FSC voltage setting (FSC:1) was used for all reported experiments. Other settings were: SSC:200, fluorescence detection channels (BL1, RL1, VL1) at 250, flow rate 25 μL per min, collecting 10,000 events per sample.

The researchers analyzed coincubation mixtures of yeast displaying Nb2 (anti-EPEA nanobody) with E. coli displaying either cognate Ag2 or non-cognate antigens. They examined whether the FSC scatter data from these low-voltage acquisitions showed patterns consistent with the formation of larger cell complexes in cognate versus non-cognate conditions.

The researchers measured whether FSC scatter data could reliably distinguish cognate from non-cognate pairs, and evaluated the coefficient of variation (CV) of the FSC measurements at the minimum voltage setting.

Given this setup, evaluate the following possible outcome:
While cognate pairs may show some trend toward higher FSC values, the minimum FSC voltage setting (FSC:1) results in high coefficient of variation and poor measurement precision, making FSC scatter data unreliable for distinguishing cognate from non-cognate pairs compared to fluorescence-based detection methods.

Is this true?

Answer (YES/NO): YES